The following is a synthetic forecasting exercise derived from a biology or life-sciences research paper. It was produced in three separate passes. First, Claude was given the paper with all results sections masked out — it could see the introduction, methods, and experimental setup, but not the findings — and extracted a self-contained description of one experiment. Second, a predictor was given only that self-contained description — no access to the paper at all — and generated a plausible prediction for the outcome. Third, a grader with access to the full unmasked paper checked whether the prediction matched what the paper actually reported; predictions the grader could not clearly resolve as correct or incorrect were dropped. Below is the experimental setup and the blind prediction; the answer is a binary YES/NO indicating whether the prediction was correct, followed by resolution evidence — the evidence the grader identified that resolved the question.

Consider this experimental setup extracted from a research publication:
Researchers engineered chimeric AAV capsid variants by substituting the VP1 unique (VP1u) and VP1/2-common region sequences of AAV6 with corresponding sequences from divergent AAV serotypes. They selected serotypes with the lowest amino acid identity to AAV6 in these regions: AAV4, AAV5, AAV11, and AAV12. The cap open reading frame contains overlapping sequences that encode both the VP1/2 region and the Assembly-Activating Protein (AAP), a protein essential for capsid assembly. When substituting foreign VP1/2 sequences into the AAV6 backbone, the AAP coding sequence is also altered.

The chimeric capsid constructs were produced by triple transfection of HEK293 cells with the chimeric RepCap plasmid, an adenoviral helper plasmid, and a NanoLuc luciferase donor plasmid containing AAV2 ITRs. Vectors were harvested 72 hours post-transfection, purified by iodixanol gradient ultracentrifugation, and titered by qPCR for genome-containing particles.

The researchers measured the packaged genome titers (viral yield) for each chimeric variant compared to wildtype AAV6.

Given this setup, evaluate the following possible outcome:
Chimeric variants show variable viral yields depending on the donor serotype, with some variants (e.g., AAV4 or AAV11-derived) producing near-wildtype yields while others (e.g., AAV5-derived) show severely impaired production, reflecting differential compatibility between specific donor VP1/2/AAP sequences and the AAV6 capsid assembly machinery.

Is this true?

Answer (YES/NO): NO